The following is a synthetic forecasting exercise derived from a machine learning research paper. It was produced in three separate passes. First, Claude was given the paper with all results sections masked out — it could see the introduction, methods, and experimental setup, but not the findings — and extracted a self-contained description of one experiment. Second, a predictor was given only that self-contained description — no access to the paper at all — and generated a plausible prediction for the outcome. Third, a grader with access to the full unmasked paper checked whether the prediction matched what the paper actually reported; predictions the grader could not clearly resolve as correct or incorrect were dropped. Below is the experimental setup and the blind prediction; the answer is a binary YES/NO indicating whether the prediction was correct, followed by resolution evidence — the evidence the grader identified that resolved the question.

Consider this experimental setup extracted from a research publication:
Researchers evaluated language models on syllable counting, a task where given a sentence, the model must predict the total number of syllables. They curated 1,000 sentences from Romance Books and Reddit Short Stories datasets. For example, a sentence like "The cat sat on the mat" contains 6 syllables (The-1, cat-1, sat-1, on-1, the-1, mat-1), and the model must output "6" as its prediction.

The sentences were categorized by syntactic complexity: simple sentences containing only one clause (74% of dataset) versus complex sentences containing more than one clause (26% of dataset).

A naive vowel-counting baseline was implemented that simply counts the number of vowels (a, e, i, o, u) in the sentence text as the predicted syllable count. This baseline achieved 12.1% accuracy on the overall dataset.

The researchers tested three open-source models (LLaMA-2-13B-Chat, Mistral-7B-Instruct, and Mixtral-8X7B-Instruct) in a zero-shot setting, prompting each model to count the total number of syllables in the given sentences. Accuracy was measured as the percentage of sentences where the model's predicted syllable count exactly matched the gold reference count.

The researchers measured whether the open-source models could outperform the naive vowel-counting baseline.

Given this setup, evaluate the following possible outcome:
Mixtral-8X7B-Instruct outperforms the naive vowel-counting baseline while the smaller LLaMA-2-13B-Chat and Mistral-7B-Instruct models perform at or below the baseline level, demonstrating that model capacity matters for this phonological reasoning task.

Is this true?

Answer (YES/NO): NO